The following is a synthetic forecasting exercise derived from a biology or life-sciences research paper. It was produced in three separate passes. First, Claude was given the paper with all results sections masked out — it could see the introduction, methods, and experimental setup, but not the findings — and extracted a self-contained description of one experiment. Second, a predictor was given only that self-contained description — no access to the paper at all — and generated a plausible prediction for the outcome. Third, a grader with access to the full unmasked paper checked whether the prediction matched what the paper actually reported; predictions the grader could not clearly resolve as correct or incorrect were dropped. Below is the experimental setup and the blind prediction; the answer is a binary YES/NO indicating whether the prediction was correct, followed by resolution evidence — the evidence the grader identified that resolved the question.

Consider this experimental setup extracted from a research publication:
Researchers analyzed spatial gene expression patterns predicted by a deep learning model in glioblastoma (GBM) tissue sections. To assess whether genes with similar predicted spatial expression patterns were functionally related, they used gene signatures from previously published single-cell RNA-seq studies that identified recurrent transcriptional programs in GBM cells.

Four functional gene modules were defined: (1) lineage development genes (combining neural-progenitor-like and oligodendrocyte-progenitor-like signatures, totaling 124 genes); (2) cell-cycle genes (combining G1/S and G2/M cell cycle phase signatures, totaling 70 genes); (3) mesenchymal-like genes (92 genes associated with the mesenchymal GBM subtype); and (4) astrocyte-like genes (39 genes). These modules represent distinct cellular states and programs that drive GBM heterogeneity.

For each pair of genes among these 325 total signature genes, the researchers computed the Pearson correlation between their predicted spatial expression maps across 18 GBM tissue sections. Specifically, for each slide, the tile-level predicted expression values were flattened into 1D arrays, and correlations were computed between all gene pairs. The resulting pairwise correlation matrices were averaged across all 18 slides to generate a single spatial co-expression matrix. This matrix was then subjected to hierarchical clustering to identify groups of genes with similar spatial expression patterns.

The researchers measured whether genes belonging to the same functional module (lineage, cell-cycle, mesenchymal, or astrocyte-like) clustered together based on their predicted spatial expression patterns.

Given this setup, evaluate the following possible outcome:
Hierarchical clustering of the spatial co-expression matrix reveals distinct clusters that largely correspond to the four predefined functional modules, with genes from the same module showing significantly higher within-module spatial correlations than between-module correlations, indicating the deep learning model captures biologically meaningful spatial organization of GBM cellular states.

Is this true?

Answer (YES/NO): YES